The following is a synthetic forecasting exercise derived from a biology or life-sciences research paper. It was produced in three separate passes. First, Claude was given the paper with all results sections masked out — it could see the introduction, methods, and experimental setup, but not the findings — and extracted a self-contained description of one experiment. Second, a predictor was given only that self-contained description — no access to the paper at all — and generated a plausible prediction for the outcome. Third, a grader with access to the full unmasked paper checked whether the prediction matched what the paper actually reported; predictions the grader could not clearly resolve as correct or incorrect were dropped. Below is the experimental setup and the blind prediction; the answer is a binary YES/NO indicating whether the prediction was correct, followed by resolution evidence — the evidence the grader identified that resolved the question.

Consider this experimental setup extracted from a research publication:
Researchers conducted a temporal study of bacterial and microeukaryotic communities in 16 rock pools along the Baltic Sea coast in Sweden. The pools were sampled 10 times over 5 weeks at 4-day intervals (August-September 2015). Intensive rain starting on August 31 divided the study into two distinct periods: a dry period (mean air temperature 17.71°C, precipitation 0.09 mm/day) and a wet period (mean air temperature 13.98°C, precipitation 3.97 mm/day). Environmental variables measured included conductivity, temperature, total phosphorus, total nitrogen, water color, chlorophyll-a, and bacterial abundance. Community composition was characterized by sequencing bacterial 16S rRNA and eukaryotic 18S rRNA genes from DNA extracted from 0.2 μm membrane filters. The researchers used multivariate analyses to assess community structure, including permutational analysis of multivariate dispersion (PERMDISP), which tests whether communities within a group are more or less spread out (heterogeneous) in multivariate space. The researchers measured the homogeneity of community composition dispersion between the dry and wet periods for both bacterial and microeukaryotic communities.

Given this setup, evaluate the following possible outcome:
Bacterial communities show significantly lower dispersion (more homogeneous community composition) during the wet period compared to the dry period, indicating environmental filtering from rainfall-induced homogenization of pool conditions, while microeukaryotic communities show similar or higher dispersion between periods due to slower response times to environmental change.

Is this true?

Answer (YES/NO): NO